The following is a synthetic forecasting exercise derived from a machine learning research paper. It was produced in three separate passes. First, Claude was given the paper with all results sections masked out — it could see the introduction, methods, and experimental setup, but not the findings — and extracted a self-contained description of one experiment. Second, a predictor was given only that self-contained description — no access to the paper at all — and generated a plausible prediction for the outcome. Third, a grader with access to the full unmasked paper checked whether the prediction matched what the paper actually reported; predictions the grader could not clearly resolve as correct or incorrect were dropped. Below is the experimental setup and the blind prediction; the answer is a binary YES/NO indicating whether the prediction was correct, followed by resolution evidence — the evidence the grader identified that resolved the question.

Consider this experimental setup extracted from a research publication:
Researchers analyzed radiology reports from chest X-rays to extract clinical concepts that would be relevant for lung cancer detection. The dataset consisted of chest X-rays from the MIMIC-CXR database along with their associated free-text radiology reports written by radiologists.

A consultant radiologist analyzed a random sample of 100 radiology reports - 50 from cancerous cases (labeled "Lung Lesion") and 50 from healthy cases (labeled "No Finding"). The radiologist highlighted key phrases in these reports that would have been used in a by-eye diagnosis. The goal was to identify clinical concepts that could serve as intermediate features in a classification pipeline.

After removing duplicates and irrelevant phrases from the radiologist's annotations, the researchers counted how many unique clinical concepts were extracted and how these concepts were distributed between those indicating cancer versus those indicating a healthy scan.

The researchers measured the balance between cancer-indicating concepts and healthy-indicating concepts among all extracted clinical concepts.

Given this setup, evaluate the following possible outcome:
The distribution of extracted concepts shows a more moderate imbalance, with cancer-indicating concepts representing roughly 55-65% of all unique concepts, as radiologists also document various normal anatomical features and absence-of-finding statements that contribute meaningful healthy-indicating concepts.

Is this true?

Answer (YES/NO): NO